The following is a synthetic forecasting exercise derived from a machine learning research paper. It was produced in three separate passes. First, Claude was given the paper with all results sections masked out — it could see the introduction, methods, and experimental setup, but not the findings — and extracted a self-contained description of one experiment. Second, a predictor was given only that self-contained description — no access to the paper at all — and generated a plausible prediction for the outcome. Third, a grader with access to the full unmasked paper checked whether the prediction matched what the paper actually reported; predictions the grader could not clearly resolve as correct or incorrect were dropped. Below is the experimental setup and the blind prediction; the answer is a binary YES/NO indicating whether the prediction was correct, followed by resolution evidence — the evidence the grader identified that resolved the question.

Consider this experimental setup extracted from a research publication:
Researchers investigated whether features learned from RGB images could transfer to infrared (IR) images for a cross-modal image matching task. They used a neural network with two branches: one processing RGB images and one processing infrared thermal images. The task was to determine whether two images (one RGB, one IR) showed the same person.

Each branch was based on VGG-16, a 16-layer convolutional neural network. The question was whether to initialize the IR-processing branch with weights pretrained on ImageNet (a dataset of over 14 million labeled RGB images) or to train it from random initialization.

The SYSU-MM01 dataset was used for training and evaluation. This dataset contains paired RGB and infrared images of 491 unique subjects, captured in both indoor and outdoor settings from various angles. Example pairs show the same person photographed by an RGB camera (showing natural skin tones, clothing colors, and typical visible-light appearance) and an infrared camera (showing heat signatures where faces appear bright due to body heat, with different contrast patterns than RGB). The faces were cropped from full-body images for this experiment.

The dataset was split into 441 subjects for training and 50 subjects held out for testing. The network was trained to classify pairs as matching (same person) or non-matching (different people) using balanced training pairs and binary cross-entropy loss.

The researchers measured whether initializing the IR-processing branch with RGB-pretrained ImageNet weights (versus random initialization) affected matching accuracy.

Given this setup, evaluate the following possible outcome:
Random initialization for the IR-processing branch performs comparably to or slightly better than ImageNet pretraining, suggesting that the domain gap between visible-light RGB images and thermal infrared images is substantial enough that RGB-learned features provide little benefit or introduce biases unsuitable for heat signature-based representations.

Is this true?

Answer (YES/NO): NO